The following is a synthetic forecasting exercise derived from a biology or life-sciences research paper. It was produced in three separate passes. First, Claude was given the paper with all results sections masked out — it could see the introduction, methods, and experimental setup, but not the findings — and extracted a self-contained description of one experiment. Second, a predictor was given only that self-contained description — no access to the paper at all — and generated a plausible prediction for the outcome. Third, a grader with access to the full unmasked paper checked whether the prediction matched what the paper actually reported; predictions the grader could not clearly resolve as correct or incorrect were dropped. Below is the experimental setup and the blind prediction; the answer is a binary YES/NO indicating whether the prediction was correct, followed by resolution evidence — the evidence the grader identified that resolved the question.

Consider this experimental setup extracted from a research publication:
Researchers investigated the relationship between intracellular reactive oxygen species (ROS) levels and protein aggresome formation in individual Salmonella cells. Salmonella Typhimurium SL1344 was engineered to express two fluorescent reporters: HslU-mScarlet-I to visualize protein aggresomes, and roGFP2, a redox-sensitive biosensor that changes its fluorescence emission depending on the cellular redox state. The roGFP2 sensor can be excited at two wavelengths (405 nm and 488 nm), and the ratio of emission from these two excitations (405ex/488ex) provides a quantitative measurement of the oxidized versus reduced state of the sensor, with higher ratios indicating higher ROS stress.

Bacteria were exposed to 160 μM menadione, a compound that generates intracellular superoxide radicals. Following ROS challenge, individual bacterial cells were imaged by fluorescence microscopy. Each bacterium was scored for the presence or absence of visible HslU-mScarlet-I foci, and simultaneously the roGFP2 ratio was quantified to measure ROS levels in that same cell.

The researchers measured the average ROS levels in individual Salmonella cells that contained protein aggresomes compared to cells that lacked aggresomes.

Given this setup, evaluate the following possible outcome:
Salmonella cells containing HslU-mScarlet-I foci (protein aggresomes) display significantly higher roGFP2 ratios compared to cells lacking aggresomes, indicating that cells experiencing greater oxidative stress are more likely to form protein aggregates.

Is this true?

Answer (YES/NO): YES